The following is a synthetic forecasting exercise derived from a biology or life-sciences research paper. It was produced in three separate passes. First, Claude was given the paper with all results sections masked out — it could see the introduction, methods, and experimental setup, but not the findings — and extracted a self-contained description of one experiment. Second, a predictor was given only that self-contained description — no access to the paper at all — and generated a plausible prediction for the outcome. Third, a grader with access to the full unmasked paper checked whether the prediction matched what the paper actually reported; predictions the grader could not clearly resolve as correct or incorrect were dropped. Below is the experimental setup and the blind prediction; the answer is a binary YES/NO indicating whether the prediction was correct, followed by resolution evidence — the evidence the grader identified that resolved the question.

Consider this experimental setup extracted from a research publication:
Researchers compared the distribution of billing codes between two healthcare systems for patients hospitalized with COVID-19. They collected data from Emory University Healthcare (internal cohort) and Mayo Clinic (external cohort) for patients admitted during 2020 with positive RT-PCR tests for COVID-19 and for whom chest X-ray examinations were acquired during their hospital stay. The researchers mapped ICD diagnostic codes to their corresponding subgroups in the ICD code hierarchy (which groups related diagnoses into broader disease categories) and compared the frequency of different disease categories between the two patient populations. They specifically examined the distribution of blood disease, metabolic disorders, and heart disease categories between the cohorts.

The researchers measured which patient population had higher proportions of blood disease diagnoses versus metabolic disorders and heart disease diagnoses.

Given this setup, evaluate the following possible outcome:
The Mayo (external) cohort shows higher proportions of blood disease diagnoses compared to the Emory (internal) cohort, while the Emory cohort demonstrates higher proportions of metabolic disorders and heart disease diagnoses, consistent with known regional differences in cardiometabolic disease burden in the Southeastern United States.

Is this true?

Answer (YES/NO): NO